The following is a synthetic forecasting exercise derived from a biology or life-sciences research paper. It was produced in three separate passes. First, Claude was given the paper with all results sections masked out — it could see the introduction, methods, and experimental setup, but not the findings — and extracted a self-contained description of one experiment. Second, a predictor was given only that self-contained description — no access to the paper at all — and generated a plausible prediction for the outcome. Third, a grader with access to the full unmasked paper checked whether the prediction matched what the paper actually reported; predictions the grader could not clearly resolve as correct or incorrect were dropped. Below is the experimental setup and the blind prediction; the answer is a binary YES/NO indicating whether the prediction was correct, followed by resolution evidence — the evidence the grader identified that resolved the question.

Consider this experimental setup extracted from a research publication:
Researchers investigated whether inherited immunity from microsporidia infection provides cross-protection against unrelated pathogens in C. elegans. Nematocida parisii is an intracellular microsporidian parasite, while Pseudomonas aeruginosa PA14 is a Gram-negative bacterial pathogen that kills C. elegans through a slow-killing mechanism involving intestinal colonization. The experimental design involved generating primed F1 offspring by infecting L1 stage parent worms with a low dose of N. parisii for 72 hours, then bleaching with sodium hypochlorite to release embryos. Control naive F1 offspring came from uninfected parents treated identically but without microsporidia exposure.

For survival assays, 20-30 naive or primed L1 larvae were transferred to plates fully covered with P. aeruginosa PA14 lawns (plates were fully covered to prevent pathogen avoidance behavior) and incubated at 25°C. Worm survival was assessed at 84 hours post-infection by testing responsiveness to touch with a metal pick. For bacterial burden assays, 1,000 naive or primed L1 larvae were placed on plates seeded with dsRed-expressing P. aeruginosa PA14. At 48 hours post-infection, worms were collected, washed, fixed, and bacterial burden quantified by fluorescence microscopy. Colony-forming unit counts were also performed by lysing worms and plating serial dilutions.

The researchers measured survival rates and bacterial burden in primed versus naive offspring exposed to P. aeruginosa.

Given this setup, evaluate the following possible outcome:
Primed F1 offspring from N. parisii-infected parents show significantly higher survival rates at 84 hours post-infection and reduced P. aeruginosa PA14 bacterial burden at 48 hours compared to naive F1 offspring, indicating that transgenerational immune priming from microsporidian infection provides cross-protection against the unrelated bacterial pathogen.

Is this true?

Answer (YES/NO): YES